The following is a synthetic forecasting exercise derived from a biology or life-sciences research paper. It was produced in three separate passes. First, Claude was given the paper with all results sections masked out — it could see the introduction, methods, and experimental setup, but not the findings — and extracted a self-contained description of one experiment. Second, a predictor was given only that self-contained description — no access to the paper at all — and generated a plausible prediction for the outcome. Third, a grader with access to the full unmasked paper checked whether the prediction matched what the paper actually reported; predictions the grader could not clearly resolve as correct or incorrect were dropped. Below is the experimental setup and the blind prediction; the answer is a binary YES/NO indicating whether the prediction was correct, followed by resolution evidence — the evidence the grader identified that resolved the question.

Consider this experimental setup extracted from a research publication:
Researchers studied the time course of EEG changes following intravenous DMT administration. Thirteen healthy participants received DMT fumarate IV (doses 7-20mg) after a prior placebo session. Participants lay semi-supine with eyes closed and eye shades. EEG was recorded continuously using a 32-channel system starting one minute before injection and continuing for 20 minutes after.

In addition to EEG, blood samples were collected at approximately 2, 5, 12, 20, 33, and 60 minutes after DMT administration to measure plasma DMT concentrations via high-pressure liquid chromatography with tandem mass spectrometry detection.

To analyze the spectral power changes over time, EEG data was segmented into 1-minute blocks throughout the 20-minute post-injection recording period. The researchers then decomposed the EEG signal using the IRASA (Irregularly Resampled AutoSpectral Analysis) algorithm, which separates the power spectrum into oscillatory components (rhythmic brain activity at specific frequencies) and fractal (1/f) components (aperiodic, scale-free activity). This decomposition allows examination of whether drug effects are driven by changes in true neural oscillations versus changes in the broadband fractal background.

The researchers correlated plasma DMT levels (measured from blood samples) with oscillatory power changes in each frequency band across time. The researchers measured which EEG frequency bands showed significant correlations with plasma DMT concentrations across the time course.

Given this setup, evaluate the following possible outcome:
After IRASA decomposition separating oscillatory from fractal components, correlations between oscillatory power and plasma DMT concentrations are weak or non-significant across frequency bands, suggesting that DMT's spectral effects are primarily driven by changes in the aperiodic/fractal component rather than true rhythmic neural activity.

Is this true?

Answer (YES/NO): NO